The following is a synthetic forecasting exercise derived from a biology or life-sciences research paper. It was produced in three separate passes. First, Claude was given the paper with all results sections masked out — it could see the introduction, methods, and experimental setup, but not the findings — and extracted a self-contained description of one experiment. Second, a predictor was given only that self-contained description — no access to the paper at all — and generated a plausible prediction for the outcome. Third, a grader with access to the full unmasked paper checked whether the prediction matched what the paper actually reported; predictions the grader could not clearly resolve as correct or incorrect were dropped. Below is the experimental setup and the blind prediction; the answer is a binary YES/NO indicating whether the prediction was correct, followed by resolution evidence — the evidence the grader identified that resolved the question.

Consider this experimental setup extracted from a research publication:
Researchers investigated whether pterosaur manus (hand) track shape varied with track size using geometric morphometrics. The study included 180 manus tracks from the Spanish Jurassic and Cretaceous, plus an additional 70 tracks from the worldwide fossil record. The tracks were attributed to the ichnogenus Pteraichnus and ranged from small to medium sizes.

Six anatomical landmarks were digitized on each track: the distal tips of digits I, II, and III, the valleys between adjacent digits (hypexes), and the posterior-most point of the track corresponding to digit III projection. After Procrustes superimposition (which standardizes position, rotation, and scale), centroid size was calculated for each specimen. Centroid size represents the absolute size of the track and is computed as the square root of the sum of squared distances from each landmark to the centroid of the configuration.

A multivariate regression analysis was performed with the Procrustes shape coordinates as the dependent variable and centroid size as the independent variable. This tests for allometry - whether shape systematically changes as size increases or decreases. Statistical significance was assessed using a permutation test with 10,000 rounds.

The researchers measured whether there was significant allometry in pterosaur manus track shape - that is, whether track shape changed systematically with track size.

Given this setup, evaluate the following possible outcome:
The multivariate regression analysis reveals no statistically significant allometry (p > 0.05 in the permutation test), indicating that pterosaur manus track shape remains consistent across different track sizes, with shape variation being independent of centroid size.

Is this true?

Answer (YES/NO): NO